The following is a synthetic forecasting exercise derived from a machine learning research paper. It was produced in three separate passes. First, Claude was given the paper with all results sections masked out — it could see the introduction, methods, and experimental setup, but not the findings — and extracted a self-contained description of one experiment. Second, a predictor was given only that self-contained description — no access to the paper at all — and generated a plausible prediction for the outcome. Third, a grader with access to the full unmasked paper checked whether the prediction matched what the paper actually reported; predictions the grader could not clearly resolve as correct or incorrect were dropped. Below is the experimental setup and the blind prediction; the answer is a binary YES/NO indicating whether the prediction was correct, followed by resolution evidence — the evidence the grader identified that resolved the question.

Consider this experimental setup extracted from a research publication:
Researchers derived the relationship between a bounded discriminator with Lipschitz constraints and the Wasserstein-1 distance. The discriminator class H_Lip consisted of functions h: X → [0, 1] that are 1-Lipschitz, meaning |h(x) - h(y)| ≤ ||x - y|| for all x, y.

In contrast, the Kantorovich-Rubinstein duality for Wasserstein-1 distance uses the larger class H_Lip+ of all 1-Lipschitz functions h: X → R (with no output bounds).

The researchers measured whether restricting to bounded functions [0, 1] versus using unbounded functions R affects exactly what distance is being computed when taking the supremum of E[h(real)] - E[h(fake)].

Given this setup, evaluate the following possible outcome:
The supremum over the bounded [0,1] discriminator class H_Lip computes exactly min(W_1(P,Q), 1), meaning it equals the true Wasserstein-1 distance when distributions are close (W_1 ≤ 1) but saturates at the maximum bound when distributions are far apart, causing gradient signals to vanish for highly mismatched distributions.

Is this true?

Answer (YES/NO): NO